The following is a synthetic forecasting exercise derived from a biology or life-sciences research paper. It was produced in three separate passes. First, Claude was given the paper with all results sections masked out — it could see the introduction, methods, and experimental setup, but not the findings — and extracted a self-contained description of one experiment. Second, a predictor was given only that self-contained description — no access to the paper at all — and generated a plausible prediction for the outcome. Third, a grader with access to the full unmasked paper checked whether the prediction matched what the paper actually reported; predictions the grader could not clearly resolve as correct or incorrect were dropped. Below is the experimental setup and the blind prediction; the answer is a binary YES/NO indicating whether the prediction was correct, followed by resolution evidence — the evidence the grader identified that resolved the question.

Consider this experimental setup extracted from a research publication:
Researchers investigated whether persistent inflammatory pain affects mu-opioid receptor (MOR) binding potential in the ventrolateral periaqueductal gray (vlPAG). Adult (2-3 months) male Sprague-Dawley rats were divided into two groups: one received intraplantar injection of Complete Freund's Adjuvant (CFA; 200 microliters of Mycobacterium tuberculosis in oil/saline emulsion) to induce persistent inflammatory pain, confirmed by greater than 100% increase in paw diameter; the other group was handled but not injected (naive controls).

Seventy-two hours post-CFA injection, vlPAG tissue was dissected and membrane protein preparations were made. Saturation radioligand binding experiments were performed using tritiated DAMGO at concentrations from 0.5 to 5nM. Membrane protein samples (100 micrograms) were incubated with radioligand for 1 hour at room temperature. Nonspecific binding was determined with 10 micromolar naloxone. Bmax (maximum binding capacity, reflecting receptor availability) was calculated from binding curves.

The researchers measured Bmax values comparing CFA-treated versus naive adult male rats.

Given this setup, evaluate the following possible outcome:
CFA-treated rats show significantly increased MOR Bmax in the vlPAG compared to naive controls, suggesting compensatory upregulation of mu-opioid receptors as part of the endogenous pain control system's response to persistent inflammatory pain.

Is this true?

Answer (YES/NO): NO